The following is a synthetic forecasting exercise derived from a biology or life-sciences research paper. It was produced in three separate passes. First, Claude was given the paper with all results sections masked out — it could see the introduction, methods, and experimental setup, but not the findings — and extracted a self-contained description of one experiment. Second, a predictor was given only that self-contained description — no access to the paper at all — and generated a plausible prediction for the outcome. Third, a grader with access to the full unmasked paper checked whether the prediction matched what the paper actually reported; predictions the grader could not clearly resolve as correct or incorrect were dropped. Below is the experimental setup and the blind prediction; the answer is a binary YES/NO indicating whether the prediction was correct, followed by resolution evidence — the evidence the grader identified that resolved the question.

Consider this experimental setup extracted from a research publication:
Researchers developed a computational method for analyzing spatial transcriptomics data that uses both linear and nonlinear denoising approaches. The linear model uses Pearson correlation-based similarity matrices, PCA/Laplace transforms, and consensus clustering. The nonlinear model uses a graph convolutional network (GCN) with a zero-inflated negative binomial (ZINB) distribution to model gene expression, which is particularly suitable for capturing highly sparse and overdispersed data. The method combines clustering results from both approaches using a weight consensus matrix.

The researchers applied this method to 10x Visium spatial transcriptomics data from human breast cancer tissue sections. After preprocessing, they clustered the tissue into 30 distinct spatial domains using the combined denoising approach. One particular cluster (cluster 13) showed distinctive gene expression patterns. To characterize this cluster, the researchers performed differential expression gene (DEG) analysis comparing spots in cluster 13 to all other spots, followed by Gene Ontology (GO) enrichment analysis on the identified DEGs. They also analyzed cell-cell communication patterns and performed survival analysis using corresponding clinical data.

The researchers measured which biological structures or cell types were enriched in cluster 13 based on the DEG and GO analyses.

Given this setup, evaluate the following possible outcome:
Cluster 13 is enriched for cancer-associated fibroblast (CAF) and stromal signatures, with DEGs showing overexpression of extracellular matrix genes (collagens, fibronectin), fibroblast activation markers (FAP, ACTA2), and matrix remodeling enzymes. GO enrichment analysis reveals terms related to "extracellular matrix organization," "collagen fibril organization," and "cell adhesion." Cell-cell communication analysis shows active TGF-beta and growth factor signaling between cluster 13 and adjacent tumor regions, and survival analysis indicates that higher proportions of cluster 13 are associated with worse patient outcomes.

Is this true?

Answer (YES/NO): NO